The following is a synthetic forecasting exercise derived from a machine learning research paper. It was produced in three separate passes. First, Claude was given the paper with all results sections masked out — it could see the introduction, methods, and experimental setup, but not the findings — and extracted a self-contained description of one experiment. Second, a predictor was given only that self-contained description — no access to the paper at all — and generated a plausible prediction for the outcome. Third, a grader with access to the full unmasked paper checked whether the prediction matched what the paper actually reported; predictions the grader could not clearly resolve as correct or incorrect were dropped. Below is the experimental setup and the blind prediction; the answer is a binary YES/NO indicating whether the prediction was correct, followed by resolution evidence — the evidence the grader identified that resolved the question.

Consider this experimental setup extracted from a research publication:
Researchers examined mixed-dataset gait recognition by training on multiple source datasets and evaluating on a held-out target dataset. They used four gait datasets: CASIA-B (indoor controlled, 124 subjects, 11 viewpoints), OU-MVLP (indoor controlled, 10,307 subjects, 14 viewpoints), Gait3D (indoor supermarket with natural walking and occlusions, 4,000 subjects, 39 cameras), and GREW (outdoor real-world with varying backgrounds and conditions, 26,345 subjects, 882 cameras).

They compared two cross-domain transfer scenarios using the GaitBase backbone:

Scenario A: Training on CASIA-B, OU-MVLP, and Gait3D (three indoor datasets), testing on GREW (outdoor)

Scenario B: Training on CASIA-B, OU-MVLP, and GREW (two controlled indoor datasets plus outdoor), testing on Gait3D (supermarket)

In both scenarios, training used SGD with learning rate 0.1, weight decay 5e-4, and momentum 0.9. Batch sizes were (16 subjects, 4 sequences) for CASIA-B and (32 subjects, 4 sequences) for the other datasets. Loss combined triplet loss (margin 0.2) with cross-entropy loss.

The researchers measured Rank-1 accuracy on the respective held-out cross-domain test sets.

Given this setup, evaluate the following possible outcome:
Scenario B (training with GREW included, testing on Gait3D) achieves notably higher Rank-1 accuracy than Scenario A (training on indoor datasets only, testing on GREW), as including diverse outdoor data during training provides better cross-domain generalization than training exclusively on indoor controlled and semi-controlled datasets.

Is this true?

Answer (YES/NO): NO